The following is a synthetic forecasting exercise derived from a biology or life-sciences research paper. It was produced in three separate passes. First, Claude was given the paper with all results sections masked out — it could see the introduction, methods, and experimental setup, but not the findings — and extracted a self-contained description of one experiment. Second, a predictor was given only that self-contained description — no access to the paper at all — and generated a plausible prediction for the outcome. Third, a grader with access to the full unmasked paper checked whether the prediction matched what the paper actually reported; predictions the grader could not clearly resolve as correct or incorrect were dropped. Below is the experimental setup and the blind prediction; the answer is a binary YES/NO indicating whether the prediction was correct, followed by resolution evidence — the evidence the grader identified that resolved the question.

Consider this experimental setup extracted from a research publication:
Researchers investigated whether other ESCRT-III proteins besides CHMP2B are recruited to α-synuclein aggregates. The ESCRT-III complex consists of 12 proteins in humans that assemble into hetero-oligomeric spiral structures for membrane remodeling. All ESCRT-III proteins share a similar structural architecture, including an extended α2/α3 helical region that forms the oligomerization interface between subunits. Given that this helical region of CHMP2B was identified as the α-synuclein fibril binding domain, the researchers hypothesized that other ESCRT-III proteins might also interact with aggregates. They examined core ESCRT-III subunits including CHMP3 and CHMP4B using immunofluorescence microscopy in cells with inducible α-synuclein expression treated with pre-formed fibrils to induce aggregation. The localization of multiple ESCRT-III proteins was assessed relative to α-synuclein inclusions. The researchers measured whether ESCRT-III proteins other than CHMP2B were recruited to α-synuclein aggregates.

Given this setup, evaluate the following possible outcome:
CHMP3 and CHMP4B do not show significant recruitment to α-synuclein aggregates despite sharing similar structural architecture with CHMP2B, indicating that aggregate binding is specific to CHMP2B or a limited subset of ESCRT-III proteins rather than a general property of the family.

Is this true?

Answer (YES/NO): NO